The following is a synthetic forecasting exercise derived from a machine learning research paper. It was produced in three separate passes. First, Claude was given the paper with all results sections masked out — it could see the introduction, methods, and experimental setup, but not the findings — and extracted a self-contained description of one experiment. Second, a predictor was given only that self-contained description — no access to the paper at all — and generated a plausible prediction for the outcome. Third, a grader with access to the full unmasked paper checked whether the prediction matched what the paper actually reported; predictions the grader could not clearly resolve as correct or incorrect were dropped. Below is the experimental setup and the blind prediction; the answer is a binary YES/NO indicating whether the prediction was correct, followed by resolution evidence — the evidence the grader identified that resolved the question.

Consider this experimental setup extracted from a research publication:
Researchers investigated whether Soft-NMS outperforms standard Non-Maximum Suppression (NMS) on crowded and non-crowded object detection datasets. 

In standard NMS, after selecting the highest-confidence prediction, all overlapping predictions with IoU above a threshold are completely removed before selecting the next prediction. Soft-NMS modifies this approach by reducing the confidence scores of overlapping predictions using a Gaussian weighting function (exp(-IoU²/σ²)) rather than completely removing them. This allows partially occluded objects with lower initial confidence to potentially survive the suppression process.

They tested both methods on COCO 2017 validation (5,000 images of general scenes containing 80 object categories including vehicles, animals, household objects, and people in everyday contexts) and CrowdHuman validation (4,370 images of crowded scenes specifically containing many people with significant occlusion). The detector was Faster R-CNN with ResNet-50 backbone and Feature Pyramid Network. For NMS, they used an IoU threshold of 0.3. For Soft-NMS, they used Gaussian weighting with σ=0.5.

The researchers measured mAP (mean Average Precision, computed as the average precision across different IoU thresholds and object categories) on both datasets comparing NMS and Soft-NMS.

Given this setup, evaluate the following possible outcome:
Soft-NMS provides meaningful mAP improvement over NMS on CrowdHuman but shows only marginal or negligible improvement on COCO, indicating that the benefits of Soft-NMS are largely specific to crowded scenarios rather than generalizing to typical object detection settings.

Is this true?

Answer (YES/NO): NO